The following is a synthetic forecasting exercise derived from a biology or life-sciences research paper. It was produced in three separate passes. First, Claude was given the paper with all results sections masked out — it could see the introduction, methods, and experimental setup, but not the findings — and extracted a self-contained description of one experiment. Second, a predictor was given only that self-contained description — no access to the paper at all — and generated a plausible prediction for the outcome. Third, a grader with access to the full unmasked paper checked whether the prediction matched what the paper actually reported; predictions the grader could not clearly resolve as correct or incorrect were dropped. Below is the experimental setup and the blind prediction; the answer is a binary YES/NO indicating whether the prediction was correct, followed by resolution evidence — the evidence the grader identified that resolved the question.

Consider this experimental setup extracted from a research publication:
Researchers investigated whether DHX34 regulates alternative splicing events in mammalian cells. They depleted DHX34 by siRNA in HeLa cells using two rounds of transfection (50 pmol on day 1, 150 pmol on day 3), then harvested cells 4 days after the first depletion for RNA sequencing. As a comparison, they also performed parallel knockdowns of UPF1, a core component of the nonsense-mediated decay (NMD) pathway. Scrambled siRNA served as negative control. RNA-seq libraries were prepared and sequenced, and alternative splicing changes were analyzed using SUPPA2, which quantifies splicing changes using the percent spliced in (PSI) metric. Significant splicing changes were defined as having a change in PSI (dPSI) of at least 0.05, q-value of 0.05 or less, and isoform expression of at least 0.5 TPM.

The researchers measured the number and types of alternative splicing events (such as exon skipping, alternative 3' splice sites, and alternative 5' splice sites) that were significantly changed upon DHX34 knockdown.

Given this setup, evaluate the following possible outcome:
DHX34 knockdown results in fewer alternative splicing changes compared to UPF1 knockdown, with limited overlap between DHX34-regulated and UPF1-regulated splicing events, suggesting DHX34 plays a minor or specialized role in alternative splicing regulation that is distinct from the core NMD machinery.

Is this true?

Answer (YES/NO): NO